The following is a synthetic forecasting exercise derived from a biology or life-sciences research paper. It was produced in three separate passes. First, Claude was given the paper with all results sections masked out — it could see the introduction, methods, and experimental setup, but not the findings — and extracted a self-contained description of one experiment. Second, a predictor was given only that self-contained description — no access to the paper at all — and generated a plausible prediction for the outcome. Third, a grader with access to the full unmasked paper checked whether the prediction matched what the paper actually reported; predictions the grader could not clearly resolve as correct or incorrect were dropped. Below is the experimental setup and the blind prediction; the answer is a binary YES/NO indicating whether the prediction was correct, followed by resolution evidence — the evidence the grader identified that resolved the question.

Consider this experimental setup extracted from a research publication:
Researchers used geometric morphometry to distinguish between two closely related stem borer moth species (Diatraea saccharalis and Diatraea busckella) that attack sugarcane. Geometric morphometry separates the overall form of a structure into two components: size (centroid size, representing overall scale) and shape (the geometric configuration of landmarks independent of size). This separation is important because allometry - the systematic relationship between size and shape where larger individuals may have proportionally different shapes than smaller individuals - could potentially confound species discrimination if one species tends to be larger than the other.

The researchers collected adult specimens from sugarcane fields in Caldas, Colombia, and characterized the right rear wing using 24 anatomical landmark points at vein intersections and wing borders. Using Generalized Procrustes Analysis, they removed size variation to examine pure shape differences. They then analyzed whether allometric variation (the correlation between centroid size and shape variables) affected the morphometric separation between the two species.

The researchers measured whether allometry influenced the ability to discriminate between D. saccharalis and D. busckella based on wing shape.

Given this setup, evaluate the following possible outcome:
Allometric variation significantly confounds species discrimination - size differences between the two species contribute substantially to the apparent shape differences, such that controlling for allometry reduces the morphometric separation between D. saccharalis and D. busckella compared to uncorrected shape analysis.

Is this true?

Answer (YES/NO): NO